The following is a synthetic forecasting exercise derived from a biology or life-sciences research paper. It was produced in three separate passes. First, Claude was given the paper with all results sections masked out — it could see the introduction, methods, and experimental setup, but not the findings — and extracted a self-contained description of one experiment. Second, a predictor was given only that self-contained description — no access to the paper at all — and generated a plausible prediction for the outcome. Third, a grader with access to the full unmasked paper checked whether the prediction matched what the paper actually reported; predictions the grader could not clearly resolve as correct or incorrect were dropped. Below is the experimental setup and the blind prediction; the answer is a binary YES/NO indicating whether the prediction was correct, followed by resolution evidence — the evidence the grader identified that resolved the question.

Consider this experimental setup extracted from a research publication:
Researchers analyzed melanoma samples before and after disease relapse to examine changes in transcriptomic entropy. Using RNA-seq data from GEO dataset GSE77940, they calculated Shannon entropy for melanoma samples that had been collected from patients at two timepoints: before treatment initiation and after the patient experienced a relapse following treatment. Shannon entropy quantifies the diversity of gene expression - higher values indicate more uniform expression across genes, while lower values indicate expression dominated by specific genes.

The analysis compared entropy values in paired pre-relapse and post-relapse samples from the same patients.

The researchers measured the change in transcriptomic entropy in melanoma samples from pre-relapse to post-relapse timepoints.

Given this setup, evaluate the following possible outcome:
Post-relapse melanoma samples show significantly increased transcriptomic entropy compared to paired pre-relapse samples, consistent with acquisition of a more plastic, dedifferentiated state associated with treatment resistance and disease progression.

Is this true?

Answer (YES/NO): YES